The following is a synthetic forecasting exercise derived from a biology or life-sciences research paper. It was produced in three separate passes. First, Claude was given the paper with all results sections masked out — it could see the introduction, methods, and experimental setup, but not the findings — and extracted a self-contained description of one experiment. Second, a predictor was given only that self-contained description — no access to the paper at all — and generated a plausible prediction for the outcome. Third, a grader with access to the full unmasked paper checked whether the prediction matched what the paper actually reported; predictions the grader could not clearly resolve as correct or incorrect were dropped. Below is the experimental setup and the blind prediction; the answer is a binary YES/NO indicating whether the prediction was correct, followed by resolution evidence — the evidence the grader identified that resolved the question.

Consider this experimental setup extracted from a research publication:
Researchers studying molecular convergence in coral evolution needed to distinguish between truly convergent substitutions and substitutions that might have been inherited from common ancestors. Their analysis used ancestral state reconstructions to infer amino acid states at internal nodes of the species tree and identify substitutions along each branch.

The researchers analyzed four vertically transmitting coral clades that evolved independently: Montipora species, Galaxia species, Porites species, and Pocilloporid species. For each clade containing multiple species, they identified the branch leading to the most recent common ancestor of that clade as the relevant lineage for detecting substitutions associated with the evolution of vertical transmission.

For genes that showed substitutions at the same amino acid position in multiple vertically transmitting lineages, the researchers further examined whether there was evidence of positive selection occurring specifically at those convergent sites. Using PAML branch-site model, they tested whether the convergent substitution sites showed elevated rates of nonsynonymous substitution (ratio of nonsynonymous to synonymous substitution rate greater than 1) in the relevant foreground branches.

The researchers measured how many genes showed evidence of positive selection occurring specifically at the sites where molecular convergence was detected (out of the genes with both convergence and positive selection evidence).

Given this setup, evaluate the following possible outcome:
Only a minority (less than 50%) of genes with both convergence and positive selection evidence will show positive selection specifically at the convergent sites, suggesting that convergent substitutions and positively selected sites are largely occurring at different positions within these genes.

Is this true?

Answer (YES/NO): YES